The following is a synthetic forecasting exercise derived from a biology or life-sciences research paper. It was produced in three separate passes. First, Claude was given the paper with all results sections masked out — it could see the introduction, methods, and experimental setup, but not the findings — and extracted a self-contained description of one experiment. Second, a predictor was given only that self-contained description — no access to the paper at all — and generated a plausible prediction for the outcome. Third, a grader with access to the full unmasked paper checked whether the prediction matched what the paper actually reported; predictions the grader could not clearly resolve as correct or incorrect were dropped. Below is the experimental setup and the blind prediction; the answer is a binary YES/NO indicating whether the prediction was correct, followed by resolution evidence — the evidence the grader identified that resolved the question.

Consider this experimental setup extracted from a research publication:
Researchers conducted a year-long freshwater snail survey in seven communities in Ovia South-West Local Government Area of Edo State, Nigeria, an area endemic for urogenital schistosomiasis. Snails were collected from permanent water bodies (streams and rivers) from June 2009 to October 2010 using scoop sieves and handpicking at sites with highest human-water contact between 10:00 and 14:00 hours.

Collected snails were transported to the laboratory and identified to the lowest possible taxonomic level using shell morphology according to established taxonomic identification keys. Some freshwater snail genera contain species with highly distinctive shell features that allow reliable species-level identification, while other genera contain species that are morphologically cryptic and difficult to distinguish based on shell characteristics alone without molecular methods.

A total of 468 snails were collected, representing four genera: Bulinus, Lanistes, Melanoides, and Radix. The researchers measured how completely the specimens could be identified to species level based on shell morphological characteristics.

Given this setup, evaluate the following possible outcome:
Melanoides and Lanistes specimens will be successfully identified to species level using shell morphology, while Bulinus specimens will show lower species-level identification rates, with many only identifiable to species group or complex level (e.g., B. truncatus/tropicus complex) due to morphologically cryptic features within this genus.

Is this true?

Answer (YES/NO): NO